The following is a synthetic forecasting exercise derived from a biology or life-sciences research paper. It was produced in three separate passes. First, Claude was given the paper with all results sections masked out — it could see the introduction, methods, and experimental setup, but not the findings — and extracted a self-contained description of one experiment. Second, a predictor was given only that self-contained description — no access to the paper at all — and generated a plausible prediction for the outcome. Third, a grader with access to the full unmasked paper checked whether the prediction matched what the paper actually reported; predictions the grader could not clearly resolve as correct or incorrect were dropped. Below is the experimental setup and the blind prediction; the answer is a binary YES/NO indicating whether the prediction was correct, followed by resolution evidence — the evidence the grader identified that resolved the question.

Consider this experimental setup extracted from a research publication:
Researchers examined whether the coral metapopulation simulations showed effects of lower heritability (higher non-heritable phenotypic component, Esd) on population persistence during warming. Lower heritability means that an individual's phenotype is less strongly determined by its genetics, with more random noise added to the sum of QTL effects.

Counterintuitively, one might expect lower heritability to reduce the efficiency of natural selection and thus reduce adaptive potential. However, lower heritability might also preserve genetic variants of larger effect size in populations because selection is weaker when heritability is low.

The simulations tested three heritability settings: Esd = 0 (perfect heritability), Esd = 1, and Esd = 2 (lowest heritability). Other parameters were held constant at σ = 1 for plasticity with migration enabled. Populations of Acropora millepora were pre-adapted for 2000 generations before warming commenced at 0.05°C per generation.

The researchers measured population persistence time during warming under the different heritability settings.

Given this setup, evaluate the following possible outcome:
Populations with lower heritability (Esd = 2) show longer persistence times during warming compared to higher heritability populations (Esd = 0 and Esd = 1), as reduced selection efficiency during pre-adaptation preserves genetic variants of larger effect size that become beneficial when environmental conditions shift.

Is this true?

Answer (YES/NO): YES